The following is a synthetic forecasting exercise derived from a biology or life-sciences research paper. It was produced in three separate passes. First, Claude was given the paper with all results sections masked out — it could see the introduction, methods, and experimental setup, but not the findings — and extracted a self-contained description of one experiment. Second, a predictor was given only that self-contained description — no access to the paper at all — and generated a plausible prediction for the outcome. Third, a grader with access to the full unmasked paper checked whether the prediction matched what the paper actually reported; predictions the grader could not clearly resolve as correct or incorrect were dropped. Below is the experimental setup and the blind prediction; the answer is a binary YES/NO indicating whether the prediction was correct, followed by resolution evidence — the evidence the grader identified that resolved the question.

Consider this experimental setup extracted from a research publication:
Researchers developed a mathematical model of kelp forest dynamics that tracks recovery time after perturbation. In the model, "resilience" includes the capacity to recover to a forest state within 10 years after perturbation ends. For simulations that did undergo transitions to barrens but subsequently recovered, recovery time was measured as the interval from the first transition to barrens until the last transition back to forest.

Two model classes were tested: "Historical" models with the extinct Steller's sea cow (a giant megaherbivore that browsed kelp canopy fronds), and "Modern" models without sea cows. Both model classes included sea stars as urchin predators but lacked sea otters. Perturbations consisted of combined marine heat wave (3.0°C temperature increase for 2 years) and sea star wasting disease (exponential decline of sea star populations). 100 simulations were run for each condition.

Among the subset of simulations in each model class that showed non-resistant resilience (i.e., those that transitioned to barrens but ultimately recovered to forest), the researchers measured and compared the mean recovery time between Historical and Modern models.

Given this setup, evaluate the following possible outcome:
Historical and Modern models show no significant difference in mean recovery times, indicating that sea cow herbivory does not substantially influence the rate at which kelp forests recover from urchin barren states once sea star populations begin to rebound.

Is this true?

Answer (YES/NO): YES